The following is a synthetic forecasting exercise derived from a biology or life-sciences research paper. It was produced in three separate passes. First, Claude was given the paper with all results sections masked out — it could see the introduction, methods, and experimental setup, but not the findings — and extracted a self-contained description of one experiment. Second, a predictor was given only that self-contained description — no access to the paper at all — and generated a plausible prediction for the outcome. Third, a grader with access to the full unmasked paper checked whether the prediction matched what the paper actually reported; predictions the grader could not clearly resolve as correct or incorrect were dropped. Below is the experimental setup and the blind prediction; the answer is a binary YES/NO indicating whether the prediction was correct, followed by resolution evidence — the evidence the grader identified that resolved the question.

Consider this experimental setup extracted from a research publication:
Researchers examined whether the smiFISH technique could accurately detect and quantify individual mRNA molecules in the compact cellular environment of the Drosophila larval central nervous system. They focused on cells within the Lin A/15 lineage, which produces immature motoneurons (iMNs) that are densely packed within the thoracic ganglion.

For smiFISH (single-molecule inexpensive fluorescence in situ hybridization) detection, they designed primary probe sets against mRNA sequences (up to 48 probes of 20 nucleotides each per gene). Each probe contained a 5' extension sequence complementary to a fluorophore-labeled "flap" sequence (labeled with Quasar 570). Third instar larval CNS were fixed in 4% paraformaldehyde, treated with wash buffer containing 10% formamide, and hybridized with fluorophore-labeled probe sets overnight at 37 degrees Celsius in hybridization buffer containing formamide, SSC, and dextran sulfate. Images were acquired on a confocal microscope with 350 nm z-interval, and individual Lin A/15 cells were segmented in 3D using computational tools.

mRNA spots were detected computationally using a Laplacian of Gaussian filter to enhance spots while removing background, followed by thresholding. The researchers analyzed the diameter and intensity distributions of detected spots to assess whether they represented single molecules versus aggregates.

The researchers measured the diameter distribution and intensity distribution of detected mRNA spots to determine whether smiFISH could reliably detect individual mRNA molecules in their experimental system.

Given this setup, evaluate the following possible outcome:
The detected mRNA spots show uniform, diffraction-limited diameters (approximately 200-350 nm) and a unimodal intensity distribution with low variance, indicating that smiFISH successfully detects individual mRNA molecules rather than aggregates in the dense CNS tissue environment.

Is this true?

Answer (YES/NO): YES